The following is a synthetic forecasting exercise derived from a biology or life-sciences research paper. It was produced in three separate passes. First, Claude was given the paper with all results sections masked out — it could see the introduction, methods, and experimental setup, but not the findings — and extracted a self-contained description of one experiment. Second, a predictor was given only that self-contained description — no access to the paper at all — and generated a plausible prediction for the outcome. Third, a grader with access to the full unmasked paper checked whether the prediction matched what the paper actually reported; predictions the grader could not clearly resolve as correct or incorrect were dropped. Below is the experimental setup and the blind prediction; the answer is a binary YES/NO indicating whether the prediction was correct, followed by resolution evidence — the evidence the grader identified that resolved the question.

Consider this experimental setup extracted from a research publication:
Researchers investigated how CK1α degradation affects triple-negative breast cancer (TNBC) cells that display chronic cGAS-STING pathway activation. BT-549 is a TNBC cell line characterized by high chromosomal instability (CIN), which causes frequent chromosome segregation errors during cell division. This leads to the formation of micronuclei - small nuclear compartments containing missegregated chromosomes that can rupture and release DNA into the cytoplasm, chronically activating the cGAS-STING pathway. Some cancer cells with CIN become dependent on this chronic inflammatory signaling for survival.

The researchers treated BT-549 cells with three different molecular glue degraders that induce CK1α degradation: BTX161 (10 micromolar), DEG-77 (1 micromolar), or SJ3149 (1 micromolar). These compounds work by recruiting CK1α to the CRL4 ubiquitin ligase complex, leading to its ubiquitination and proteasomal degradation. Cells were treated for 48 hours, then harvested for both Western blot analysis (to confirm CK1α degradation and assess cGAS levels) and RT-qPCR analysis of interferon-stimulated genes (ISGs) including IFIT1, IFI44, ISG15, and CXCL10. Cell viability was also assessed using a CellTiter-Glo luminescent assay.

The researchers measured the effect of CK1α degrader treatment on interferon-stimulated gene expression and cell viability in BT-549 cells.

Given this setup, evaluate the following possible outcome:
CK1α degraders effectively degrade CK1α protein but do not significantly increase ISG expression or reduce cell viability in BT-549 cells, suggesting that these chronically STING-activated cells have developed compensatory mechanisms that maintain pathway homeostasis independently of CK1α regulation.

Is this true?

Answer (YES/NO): NO